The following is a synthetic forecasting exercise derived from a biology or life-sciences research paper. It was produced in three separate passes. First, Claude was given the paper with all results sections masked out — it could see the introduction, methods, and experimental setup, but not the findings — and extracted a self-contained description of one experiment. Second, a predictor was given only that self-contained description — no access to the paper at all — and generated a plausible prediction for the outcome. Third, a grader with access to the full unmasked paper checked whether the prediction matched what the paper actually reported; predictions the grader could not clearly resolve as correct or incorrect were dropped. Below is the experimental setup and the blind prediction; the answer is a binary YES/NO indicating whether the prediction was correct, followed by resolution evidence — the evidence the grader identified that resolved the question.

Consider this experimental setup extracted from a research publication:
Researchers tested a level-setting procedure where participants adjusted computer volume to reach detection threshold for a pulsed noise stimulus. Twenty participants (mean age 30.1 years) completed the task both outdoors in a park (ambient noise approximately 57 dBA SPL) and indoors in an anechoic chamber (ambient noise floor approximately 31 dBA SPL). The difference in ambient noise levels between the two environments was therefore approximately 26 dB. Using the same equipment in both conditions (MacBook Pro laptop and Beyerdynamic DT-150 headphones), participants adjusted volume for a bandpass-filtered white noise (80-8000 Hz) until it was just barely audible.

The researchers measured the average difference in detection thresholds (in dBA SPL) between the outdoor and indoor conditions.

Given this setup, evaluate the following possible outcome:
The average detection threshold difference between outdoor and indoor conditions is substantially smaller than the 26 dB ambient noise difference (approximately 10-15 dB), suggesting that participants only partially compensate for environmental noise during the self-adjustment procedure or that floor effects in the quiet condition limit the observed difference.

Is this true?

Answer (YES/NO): NO